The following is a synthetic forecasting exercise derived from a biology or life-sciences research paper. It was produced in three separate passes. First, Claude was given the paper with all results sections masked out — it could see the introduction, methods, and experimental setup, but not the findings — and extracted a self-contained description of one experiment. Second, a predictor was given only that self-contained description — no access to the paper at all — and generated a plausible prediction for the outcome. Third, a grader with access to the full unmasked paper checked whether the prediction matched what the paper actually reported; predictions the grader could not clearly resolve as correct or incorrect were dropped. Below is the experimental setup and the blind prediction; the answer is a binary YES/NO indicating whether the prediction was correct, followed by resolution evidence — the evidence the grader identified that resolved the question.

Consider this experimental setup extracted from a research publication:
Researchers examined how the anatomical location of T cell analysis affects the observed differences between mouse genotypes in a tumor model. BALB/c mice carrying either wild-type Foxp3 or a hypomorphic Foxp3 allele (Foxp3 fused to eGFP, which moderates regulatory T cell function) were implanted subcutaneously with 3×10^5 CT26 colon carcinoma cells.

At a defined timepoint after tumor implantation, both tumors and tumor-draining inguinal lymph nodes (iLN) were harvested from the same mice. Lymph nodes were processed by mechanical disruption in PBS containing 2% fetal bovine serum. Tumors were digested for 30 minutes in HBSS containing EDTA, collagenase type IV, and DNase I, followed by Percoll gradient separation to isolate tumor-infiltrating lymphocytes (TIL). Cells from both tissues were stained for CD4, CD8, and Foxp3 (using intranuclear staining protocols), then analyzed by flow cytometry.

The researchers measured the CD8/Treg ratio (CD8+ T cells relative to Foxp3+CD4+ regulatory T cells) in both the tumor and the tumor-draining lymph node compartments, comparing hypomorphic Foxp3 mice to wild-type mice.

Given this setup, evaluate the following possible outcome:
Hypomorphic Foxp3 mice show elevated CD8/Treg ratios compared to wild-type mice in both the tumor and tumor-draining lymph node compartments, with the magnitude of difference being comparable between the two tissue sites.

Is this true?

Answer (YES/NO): NO